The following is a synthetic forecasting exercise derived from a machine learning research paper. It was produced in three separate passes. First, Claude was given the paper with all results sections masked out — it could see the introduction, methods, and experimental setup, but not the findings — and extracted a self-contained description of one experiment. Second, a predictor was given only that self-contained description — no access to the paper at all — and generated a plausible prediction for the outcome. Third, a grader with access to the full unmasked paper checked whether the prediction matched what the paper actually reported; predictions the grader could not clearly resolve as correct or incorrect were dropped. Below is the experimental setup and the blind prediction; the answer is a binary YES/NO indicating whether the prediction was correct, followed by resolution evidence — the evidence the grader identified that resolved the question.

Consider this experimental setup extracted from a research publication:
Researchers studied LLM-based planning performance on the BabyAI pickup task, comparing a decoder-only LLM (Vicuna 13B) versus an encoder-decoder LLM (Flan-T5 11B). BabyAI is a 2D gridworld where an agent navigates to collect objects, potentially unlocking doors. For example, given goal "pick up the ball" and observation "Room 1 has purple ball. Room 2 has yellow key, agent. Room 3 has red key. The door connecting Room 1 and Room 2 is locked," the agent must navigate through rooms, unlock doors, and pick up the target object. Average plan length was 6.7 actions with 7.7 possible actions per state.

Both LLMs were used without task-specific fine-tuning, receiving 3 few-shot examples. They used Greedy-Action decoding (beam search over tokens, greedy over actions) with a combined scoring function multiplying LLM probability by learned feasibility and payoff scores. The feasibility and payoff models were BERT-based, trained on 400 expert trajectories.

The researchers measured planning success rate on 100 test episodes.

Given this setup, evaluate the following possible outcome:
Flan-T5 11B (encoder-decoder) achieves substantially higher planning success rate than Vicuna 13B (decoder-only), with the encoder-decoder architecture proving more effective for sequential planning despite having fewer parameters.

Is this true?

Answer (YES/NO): NO